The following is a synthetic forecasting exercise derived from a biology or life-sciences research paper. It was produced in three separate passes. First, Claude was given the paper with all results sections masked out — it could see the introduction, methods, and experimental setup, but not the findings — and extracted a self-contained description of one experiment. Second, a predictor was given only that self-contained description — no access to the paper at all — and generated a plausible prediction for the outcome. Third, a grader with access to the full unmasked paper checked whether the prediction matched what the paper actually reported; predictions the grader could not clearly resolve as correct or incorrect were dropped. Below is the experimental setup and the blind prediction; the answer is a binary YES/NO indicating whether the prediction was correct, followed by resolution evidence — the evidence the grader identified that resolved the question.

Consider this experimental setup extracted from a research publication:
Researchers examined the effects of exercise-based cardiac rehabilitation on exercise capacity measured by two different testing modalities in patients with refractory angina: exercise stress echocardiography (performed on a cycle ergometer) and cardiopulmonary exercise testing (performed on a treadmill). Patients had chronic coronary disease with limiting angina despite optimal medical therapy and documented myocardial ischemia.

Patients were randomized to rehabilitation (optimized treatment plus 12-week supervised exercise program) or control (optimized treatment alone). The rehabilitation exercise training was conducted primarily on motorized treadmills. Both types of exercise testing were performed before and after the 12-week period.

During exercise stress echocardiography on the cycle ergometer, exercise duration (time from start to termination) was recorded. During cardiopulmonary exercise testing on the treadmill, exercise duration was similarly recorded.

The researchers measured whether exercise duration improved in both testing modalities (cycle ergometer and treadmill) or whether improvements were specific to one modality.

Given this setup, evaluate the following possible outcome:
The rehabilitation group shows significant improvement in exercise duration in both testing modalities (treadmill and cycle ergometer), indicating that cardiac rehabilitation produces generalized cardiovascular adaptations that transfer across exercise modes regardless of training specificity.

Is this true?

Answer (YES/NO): YES